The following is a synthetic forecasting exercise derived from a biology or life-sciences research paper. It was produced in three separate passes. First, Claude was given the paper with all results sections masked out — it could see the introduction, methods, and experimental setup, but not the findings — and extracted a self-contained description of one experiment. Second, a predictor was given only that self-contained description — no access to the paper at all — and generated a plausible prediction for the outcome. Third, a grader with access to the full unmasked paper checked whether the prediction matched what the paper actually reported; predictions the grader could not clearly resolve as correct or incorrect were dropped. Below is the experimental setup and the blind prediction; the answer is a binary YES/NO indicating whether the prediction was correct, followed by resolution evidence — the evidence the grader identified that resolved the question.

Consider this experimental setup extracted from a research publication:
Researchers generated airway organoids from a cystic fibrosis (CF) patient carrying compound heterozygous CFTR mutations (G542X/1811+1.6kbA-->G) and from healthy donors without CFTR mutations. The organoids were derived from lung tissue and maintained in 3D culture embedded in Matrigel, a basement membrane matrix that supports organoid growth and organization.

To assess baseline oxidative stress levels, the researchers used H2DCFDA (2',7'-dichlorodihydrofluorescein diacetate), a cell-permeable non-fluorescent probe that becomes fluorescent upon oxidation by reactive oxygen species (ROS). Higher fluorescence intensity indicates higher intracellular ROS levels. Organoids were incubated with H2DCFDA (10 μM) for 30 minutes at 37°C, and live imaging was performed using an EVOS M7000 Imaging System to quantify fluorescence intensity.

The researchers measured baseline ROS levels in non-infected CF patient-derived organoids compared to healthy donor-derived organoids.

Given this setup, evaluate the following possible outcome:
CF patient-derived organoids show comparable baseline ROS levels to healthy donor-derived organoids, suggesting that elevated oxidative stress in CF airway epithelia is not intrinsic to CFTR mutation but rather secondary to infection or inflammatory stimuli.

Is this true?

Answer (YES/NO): NO